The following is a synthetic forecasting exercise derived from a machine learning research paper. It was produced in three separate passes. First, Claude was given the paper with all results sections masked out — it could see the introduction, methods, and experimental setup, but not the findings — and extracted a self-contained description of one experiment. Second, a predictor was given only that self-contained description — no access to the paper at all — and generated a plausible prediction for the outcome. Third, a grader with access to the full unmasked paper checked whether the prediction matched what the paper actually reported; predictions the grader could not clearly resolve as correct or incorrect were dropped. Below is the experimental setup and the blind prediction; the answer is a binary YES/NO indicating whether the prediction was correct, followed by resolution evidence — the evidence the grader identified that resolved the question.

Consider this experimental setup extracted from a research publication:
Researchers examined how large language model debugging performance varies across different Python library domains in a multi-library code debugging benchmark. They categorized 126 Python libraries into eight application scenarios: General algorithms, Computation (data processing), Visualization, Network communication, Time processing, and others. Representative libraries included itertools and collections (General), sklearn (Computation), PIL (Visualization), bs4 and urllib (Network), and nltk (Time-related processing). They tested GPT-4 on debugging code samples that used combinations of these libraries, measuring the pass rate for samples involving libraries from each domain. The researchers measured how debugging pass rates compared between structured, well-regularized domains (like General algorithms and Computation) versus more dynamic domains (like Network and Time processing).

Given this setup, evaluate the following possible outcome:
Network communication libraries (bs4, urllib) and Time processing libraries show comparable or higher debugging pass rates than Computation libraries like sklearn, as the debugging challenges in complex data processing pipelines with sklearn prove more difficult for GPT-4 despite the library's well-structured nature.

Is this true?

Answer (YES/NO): NO